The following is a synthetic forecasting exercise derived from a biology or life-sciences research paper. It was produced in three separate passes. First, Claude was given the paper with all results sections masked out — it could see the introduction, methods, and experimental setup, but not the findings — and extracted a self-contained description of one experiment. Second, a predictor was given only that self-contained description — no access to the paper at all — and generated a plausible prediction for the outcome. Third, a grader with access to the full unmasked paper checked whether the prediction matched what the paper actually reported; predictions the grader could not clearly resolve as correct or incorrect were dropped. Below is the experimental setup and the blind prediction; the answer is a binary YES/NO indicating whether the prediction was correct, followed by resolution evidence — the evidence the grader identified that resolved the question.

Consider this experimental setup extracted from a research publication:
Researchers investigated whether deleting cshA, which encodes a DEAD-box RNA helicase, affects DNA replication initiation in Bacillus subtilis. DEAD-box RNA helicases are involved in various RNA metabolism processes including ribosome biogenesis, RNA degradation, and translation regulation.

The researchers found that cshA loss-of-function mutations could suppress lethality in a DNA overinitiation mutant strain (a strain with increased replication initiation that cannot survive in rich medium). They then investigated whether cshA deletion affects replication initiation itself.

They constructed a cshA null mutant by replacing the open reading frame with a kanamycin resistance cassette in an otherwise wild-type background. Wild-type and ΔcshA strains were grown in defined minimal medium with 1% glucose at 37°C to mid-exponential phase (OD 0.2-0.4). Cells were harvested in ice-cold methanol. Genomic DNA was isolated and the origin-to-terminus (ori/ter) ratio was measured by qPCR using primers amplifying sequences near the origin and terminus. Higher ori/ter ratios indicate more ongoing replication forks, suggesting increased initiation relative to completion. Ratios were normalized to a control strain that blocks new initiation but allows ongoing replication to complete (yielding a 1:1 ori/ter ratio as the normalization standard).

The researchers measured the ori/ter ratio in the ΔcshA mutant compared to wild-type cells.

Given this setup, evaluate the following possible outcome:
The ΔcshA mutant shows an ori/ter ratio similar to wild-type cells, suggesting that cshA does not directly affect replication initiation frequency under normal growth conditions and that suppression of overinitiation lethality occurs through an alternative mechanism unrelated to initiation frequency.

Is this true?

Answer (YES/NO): NO